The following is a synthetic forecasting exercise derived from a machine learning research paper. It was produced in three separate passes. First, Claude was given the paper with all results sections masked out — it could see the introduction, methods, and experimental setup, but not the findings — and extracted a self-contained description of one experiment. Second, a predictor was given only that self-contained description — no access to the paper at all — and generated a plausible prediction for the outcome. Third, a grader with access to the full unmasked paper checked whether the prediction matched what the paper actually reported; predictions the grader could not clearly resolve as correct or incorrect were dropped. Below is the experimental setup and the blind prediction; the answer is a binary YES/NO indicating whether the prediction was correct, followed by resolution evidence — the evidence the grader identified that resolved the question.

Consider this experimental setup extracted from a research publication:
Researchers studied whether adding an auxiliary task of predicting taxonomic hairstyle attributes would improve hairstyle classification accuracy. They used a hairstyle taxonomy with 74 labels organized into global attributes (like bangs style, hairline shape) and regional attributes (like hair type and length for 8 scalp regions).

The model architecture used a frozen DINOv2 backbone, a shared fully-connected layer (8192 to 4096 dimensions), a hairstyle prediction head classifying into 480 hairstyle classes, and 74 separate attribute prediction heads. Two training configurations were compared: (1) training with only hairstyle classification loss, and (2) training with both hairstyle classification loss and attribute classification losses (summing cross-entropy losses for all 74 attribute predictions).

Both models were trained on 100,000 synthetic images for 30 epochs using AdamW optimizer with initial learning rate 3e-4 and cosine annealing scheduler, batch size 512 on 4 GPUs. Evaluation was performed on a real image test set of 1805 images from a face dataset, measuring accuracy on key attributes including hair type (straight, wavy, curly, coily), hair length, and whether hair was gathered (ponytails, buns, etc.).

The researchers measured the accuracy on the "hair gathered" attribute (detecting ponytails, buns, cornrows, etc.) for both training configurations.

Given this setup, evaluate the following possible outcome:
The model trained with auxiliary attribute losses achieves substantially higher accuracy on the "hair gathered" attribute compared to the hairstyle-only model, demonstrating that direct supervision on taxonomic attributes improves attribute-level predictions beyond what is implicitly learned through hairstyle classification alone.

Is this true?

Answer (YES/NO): NO